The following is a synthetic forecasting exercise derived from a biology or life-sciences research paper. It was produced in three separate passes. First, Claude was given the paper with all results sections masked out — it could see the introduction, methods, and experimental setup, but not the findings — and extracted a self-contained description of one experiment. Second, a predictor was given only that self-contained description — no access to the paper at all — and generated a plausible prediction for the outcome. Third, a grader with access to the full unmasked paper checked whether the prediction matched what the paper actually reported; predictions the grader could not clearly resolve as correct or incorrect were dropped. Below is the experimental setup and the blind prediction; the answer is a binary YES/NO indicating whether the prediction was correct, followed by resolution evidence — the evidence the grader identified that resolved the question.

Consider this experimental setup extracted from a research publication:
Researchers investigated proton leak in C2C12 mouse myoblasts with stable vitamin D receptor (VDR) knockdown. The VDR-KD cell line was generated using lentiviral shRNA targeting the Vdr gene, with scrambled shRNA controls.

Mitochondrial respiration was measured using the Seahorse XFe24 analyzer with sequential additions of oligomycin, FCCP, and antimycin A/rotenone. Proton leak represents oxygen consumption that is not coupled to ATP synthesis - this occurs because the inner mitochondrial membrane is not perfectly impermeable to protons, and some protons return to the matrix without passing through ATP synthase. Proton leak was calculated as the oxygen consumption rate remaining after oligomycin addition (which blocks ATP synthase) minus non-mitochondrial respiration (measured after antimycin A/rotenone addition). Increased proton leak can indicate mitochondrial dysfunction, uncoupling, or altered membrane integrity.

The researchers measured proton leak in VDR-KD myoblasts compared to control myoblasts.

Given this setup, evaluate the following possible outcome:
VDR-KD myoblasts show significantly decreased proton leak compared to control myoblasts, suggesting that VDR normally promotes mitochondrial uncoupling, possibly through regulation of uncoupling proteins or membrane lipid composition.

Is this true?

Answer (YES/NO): NO